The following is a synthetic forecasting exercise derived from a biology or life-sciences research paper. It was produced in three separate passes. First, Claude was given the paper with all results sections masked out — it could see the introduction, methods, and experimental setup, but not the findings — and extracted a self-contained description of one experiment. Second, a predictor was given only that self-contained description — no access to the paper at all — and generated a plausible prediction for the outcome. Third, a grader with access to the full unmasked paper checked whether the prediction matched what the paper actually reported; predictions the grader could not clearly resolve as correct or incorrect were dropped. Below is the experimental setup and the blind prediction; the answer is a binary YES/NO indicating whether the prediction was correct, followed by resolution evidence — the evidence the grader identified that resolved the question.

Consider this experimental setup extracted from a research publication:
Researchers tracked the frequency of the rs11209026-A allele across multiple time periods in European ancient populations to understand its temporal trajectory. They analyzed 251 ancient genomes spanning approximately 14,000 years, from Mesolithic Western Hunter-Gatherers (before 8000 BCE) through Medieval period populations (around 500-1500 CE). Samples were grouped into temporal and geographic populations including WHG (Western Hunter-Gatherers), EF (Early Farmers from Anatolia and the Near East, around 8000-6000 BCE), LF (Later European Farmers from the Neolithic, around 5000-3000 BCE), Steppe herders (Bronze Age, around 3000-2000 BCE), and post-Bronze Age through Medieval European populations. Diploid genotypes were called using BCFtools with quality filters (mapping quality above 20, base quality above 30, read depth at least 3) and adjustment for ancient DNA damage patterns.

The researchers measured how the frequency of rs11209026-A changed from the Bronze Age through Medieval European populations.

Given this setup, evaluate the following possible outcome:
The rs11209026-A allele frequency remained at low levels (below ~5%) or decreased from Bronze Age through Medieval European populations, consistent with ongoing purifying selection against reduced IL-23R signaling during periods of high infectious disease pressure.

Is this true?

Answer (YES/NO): NO